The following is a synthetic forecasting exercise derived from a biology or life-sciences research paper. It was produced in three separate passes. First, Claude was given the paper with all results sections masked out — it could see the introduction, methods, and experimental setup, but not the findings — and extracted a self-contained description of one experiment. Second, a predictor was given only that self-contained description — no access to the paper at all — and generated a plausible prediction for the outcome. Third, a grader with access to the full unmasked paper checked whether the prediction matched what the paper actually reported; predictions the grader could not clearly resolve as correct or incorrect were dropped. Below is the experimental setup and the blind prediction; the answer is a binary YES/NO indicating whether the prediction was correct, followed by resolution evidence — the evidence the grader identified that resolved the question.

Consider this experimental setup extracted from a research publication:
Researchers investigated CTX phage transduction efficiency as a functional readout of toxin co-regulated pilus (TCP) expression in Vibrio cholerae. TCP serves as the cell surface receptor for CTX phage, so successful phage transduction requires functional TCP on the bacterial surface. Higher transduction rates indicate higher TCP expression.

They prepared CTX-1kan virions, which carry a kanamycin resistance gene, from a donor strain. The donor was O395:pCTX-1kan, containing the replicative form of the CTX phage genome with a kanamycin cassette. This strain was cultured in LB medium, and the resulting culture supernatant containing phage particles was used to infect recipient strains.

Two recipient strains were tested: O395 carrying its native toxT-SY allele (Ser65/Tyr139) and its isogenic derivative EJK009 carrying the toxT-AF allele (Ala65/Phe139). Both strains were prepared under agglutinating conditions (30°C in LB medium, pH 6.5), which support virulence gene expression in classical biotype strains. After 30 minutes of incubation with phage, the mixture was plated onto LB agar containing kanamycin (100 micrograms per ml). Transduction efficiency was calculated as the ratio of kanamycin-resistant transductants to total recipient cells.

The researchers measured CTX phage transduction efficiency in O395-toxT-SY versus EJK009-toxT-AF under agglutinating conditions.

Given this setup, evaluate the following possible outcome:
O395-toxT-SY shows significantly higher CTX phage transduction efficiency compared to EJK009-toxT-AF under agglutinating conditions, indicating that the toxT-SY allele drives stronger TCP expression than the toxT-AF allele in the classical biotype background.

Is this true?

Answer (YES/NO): NO